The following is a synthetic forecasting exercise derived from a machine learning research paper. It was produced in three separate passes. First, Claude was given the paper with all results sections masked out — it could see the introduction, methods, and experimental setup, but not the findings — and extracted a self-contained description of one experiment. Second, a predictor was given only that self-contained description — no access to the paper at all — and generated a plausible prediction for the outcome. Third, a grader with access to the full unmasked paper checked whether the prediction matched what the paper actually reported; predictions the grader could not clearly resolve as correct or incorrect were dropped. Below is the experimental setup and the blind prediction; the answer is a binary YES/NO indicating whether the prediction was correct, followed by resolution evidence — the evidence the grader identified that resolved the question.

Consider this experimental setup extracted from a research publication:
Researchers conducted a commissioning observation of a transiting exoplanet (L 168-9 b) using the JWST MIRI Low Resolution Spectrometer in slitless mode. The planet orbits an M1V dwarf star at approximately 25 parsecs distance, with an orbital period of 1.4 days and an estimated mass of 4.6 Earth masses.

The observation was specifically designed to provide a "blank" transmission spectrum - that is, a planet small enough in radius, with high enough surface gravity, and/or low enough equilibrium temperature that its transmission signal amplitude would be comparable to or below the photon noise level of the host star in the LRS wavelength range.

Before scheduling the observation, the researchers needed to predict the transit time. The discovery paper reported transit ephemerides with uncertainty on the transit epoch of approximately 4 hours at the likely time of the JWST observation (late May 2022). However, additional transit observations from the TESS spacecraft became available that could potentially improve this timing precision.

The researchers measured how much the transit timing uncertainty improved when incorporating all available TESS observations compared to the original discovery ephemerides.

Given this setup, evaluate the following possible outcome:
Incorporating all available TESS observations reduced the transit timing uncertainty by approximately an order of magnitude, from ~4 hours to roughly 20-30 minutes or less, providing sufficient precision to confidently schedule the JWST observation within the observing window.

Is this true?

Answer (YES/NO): YES